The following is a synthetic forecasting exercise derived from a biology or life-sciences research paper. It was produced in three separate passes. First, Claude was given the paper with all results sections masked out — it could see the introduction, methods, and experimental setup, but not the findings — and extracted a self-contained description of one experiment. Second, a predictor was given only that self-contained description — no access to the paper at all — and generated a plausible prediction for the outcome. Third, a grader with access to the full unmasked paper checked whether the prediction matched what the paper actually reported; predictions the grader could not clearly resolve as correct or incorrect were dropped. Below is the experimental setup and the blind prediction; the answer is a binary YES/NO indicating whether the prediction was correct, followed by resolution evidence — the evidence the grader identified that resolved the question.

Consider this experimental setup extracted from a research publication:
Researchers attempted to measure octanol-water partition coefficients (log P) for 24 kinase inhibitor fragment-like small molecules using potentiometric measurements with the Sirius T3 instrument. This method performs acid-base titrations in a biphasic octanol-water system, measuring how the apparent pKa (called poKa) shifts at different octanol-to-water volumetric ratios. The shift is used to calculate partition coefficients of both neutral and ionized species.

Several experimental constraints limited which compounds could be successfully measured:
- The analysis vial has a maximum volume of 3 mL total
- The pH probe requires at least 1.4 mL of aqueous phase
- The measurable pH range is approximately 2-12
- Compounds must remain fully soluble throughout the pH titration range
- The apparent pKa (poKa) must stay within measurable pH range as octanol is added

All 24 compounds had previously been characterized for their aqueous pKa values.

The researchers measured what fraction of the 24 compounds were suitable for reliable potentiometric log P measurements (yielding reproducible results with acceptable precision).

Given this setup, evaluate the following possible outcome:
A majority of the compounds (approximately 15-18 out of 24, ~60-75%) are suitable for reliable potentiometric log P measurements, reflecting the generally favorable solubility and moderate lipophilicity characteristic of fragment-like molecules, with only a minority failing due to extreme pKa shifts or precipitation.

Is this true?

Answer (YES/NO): NO